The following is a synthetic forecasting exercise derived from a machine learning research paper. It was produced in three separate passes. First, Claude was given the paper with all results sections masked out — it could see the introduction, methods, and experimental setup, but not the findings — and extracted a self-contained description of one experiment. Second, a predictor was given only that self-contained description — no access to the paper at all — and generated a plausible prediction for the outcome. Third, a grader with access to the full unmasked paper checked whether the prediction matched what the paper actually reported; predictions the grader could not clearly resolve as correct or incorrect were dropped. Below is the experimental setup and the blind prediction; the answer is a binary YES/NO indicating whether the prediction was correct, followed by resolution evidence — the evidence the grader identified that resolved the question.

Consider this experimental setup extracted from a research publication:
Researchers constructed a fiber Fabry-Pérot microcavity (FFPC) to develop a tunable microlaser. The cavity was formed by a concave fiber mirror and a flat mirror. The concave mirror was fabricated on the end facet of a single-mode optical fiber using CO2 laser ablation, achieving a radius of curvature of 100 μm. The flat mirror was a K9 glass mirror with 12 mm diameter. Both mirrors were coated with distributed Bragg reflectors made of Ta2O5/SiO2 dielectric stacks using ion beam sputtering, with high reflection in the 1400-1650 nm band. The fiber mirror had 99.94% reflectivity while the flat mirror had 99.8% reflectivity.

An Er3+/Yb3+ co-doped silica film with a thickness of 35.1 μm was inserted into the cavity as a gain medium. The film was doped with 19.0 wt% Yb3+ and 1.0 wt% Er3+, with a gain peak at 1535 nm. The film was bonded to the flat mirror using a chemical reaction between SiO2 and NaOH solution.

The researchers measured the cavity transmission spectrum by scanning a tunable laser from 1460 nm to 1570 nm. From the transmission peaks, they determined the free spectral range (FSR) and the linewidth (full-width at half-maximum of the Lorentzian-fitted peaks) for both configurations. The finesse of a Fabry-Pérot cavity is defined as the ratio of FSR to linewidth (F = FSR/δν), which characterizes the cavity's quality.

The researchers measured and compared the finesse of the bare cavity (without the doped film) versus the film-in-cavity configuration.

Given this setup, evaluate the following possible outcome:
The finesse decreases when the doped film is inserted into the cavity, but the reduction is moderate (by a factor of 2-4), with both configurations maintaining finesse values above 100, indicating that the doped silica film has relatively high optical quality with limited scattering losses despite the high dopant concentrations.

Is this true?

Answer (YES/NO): YES